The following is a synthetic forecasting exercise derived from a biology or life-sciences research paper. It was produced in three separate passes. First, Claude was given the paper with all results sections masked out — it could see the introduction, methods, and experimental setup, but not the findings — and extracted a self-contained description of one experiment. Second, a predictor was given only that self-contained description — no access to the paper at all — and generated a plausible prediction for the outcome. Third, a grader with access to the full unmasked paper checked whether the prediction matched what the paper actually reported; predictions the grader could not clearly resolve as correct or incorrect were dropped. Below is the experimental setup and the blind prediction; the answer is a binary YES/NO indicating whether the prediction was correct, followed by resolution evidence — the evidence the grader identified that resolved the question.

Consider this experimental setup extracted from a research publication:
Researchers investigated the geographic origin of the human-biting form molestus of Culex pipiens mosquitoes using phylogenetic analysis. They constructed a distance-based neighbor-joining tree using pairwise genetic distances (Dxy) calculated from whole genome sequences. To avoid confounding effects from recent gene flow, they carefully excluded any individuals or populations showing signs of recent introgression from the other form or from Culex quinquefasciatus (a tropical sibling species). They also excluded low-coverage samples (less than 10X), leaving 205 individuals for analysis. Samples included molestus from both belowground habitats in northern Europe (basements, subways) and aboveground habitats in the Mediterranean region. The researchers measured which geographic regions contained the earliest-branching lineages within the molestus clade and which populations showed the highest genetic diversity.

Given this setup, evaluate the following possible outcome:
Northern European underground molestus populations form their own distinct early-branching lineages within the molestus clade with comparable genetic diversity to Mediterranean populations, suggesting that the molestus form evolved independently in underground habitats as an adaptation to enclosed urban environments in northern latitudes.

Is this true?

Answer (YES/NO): NO